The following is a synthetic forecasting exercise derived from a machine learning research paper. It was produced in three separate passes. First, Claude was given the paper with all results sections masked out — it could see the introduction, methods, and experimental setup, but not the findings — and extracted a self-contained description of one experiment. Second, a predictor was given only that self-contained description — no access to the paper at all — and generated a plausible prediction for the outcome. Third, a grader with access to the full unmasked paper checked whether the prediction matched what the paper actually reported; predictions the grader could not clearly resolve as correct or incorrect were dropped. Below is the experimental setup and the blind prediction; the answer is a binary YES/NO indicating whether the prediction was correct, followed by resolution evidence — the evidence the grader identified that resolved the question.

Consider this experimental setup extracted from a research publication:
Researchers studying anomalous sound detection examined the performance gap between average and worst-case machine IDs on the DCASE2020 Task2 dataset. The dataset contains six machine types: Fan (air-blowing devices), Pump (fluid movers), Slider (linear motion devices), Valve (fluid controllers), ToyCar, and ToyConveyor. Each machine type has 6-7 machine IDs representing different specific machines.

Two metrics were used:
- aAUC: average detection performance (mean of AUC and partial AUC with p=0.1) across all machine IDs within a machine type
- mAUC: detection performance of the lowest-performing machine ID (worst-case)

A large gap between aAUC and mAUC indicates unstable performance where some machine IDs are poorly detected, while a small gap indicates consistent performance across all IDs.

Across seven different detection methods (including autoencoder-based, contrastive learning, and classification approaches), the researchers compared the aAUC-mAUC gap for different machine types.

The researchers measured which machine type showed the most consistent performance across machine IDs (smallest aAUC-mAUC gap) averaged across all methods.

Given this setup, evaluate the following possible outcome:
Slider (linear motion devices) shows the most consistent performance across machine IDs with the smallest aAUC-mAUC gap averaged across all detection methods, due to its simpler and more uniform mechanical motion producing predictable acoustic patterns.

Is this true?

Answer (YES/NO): NO